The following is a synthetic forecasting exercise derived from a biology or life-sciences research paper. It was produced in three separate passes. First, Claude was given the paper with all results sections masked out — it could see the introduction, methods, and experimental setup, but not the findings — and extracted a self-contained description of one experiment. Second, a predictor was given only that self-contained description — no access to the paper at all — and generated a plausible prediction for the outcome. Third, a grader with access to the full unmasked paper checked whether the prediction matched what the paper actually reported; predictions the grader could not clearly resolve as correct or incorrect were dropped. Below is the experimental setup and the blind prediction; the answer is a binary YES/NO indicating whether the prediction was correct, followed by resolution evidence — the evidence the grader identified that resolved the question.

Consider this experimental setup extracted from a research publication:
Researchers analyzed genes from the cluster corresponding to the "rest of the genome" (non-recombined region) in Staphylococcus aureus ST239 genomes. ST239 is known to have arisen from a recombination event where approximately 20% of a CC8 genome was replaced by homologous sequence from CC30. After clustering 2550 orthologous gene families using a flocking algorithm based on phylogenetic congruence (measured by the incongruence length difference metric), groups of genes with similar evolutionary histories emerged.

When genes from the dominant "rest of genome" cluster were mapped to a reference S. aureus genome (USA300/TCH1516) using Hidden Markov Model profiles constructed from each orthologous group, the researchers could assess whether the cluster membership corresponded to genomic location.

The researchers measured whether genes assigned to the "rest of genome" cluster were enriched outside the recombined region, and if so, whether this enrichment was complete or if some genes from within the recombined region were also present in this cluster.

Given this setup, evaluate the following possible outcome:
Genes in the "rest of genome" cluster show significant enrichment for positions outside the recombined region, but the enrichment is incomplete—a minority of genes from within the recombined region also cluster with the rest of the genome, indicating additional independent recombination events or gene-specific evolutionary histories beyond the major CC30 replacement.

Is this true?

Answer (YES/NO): YES